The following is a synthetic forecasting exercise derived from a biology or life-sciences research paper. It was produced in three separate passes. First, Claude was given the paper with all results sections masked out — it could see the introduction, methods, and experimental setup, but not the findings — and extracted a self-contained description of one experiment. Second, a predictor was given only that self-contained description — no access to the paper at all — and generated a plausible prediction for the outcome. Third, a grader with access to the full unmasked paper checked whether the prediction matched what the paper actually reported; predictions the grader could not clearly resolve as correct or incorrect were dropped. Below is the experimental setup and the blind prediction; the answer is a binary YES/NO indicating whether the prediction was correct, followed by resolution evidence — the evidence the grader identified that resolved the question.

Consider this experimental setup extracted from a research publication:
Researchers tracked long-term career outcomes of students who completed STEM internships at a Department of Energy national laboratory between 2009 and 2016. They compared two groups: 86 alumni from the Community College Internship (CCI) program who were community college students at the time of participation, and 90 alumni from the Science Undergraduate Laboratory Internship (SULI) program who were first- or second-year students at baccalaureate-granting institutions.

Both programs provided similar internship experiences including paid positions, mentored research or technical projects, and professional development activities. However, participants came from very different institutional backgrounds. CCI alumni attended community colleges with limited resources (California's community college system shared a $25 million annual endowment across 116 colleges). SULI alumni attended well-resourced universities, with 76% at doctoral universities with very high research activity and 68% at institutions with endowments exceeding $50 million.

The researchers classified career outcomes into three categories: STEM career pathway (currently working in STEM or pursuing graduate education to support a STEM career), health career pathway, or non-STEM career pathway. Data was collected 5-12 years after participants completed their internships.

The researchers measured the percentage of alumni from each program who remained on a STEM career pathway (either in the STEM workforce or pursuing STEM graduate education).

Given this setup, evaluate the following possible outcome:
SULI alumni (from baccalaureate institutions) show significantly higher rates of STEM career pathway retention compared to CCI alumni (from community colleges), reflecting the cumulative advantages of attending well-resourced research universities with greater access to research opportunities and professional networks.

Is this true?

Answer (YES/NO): NO